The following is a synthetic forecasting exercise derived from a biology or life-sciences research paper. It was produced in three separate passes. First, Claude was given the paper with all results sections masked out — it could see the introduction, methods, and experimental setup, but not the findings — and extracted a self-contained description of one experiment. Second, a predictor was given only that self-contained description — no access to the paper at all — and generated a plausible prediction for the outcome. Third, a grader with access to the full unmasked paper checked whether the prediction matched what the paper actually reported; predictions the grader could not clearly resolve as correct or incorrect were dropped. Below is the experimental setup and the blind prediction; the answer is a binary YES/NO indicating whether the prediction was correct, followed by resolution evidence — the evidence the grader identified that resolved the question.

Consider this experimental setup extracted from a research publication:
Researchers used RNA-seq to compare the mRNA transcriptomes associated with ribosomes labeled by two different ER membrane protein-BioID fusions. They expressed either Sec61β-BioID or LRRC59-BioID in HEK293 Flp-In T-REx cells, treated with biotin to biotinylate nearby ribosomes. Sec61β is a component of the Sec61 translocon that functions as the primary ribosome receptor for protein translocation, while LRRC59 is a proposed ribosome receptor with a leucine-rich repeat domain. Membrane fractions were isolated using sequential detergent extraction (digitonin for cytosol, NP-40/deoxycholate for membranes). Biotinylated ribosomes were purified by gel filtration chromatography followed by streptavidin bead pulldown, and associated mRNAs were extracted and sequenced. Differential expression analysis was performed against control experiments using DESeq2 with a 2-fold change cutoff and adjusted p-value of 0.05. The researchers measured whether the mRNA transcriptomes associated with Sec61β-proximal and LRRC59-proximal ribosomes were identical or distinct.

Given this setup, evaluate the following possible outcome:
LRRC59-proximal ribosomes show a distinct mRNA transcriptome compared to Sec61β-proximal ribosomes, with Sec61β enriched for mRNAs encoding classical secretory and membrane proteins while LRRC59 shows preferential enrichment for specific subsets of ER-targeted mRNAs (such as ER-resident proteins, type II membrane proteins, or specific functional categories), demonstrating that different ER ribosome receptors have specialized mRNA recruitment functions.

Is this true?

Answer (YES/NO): NO